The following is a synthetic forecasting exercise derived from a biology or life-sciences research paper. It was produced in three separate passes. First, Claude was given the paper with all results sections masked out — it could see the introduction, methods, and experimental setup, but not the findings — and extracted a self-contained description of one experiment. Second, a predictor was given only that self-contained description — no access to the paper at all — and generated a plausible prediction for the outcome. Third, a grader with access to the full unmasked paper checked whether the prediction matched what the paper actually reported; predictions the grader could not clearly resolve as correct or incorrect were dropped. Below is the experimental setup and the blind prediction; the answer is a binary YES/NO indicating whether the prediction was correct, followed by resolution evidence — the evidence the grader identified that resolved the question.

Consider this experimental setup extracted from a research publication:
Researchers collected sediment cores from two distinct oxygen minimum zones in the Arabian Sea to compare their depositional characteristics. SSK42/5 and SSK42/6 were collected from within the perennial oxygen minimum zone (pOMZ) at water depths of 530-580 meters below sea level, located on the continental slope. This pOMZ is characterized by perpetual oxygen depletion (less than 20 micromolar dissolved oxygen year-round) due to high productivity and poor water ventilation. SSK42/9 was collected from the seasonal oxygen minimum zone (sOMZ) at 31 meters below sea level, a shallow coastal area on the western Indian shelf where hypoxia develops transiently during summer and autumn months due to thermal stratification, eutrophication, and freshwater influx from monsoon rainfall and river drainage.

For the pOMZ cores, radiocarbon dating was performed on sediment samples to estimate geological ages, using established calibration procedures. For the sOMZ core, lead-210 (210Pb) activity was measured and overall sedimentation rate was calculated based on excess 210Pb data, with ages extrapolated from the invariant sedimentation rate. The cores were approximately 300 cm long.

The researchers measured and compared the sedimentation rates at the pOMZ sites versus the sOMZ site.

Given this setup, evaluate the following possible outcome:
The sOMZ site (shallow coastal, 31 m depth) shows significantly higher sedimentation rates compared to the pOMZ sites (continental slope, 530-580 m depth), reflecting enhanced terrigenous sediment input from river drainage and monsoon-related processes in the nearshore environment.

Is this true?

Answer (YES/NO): YES